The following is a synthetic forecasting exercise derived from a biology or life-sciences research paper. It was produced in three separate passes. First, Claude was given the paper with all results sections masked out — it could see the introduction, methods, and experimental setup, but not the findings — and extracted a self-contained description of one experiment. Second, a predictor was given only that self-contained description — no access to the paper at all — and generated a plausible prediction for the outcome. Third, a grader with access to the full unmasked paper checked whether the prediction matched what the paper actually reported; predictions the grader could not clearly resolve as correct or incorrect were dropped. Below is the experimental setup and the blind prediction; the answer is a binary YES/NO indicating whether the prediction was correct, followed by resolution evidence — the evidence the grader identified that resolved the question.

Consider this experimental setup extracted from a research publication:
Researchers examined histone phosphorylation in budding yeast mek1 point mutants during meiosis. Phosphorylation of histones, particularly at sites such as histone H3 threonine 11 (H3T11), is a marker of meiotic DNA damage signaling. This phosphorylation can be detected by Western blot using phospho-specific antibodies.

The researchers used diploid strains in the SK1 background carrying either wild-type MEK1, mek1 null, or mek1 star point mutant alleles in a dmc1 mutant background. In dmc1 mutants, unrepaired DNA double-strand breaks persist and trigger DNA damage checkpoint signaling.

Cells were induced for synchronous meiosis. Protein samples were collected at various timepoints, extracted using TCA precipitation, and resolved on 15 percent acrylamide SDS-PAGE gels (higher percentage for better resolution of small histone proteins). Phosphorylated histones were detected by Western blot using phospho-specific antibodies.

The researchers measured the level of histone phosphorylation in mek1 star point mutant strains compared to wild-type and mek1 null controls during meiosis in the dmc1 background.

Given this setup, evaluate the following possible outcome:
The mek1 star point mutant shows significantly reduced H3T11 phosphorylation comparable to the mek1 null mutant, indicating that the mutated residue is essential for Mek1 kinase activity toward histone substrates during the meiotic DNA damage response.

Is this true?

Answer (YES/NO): YES